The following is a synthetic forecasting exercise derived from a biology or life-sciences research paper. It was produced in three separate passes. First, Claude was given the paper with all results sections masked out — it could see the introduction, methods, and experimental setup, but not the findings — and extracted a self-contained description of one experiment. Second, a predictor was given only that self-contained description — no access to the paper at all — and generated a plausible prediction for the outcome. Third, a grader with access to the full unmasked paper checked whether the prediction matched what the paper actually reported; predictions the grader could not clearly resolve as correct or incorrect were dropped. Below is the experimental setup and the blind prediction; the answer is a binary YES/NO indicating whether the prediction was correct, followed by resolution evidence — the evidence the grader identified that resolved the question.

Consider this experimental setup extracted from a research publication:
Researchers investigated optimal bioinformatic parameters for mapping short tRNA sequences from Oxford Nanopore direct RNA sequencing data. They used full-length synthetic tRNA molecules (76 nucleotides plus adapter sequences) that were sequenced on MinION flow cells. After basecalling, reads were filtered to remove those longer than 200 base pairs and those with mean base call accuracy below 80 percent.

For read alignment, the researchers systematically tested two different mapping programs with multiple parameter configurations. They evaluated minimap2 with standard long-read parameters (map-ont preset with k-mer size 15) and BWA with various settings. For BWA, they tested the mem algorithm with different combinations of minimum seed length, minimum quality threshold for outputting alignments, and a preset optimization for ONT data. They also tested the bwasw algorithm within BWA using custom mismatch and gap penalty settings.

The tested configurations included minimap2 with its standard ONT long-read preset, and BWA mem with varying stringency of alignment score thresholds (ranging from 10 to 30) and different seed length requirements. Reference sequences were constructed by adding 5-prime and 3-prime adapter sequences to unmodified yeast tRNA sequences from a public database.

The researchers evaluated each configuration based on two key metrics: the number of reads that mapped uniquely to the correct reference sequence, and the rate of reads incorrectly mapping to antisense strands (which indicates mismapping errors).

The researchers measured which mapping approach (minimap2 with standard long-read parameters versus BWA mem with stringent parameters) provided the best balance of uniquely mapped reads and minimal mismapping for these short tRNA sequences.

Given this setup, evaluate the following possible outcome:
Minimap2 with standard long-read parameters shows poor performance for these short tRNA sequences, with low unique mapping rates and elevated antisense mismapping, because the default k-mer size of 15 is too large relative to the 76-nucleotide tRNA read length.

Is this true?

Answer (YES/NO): NO